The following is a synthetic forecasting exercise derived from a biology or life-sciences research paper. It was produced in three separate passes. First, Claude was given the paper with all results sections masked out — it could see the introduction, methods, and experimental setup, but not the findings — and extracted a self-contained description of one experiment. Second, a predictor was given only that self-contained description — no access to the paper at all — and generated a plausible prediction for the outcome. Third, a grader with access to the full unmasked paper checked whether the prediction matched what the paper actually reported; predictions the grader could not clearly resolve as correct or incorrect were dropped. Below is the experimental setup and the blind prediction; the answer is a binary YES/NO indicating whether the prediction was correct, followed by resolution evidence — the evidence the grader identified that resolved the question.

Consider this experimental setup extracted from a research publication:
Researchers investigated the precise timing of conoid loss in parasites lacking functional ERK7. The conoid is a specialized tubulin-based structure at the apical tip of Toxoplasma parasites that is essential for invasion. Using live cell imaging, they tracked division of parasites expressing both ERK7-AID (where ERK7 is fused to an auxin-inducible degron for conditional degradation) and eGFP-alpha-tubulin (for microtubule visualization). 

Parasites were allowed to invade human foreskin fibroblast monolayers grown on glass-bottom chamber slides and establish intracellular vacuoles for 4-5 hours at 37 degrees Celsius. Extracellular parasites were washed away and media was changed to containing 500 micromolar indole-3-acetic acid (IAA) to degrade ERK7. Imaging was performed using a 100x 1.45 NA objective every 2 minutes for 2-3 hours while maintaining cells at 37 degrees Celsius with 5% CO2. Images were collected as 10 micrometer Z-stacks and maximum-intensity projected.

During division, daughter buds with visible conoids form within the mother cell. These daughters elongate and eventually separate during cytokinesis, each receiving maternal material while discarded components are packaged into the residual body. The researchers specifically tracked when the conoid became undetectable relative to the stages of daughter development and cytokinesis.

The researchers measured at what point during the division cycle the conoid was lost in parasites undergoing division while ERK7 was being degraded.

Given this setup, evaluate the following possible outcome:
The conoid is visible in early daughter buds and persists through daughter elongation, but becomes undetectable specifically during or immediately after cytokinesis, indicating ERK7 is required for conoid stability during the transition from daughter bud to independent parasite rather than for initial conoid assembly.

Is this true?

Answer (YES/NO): NO